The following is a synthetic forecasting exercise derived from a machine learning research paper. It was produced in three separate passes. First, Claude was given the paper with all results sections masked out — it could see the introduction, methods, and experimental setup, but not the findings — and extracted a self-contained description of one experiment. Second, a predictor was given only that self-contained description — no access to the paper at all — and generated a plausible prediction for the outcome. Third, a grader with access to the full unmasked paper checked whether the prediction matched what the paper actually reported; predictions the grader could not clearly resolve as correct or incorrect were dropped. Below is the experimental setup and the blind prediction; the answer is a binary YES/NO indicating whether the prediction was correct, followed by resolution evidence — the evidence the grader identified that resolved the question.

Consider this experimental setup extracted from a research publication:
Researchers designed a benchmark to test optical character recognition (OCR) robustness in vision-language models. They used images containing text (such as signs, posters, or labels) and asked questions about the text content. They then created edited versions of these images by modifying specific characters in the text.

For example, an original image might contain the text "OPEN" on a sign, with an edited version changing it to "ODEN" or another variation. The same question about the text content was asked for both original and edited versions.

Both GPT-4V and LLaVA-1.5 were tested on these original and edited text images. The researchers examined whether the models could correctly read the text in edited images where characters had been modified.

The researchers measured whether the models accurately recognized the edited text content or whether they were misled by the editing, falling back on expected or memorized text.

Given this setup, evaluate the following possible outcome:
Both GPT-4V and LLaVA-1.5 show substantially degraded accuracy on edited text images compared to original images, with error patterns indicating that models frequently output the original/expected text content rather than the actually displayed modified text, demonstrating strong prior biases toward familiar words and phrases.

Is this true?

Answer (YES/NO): YES